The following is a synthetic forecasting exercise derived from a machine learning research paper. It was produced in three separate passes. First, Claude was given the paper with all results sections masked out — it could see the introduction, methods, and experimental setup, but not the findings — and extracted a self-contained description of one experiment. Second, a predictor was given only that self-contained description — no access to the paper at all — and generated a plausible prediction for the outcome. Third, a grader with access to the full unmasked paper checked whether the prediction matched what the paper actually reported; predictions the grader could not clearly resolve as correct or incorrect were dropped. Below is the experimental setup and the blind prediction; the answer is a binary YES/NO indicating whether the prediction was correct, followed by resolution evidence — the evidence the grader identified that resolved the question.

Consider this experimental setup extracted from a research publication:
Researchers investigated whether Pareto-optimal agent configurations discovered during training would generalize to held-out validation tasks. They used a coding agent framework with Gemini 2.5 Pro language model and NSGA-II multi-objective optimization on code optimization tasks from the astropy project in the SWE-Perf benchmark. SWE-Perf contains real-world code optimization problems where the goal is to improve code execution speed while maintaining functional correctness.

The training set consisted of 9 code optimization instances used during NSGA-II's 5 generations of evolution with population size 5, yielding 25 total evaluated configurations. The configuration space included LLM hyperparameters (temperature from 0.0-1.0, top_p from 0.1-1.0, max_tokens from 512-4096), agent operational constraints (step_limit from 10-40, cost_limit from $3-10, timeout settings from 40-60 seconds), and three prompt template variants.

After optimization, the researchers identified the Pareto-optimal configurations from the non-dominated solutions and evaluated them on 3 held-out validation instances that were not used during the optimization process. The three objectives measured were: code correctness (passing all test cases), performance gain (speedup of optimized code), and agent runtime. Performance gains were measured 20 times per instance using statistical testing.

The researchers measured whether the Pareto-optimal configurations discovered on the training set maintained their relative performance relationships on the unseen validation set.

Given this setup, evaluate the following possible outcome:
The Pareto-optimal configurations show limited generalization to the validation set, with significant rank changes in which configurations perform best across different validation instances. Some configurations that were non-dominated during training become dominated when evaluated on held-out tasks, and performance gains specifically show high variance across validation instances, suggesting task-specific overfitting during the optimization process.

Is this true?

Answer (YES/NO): NO